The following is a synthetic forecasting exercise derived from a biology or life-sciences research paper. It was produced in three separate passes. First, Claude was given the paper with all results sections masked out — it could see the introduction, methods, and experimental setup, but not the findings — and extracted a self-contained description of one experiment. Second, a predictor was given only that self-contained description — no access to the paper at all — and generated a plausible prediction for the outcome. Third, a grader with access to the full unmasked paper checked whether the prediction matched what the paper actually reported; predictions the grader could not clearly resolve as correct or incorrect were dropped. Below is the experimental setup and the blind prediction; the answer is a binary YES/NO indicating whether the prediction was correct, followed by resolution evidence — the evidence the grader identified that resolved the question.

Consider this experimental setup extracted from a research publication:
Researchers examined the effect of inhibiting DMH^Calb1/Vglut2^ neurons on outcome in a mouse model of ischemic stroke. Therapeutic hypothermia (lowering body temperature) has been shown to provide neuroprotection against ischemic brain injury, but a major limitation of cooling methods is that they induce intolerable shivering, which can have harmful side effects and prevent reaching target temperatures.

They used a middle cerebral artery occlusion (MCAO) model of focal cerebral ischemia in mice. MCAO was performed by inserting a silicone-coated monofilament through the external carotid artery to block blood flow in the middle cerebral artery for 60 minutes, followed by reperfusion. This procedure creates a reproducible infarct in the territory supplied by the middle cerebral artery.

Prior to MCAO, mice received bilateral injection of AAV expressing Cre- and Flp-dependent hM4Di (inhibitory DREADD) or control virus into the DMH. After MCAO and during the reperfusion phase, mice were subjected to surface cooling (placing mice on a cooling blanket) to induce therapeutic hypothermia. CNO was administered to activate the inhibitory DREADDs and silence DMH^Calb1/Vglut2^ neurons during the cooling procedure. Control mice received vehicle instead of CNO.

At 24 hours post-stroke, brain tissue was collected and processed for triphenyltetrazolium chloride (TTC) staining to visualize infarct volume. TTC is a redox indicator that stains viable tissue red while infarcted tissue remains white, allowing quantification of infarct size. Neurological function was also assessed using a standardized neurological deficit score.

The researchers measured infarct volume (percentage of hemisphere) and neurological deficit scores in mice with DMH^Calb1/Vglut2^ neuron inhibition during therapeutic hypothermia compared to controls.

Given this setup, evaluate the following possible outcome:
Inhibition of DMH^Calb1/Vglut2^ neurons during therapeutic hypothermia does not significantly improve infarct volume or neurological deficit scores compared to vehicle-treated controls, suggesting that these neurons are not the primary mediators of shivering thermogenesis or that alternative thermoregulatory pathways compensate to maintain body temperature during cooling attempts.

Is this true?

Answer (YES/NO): NO